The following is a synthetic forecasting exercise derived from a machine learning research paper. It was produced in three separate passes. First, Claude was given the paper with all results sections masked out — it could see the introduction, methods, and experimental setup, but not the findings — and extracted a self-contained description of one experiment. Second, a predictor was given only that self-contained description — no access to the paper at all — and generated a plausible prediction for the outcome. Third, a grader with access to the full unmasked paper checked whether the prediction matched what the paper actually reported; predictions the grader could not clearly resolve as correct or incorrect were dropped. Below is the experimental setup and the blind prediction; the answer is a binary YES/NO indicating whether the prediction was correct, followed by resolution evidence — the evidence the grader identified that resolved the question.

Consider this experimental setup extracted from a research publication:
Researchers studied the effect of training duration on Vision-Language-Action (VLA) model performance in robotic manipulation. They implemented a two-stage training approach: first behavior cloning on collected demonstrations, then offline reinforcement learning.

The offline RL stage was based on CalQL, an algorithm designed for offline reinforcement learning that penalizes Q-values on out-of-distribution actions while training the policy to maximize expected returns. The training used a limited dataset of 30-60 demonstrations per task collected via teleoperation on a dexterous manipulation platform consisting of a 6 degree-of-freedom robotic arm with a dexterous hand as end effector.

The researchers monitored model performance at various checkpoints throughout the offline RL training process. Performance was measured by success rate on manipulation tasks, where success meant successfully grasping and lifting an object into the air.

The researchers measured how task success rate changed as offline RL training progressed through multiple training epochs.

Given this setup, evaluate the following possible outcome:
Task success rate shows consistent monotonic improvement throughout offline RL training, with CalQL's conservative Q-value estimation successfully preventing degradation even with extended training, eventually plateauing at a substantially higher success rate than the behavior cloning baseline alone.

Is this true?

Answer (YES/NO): NO